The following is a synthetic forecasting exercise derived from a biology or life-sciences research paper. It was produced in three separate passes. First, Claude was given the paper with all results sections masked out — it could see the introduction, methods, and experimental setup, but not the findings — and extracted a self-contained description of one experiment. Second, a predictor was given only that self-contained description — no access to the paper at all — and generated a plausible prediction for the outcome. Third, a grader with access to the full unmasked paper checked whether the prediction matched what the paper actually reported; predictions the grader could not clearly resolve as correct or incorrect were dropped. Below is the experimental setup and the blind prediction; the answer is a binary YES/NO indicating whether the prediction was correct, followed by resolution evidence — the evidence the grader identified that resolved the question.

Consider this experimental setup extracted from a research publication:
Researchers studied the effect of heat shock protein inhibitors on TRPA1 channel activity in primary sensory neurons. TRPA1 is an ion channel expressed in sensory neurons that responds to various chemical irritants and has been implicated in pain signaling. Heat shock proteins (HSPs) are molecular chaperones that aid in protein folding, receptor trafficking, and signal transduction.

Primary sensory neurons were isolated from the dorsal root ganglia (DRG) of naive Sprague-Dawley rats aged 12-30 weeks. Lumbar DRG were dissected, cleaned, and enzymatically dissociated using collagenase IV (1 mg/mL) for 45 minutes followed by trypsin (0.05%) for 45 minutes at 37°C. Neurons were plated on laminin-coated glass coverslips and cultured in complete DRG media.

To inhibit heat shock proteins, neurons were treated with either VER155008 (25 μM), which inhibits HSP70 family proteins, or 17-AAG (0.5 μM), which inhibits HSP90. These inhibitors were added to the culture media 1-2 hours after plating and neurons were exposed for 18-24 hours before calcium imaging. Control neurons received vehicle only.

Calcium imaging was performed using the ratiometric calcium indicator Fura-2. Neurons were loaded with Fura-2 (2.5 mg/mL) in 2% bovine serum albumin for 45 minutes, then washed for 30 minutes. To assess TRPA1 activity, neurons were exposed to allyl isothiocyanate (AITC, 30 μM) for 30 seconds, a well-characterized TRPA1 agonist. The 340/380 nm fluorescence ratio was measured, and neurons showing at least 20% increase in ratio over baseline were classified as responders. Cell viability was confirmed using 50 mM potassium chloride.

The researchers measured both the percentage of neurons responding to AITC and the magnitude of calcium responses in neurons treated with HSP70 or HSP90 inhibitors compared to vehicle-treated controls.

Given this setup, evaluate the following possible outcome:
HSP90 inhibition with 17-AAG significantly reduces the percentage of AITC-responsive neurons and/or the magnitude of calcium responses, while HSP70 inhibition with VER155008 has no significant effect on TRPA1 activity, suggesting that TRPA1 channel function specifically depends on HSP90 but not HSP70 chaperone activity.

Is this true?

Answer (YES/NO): NO